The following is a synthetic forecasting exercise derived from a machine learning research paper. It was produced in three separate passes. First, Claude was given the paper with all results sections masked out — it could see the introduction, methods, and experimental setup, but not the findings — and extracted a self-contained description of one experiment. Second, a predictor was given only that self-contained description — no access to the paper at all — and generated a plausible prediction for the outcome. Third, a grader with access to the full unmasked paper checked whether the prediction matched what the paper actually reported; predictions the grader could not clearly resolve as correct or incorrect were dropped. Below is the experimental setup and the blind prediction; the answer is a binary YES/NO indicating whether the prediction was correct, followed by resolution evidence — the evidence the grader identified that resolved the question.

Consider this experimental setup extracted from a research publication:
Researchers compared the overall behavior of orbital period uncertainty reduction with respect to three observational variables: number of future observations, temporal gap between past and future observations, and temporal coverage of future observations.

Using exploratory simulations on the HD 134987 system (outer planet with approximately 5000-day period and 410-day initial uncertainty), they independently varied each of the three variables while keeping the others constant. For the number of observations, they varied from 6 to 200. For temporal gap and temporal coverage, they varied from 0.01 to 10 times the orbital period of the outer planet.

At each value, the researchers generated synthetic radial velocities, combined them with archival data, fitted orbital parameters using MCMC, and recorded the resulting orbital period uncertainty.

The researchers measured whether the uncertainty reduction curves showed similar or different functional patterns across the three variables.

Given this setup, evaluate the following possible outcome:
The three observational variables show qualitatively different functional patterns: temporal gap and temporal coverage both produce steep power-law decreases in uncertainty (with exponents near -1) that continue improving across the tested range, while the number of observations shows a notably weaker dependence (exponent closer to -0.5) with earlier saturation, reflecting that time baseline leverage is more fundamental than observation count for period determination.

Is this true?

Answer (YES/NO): NO